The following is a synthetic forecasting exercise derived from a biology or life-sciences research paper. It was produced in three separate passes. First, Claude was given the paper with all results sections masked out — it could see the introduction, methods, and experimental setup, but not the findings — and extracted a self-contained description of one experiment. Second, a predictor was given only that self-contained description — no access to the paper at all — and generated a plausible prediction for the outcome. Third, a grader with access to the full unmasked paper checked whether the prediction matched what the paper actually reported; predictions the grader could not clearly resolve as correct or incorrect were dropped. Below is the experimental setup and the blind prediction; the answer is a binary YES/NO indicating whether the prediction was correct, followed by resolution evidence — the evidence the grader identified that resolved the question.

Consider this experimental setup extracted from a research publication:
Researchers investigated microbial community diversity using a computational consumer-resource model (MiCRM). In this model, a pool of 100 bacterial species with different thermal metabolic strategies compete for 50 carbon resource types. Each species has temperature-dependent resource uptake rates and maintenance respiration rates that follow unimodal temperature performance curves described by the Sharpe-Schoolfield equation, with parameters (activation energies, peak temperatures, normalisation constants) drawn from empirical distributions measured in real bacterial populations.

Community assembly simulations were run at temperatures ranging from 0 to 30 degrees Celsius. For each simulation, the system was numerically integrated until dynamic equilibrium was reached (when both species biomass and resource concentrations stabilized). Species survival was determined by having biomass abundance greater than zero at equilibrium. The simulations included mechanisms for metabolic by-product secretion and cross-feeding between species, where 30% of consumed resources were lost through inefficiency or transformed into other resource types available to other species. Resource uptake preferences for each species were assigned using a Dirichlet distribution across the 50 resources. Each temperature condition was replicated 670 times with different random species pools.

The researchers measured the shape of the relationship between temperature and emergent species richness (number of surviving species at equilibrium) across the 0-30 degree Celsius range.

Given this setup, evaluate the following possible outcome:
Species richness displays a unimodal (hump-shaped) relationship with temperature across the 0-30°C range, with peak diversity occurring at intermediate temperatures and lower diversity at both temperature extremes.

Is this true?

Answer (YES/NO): YES